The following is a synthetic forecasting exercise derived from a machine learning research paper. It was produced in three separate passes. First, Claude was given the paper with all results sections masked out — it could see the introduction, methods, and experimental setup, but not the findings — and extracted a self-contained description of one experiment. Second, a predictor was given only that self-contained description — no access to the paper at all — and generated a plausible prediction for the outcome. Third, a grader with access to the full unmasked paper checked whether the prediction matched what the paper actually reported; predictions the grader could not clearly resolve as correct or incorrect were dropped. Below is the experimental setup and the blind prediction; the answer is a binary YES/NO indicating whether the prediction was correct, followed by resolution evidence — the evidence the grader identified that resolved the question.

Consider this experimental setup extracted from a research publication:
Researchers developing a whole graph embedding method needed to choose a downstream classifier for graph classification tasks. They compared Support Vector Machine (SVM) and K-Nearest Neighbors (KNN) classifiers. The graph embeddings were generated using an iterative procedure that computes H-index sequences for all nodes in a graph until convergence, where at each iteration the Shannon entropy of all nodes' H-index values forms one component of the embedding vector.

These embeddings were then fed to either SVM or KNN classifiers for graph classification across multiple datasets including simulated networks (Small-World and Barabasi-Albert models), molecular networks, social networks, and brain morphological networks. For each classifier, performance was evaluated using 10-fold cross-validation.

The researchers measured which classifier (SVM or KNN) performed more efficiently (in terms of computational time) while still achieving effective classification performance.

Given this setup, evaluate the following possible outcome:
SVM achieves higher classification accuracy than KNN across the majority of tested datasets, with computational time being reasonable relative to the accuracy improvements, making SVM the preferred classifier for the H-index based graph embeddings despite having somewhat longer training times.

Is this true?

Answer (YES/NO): NO